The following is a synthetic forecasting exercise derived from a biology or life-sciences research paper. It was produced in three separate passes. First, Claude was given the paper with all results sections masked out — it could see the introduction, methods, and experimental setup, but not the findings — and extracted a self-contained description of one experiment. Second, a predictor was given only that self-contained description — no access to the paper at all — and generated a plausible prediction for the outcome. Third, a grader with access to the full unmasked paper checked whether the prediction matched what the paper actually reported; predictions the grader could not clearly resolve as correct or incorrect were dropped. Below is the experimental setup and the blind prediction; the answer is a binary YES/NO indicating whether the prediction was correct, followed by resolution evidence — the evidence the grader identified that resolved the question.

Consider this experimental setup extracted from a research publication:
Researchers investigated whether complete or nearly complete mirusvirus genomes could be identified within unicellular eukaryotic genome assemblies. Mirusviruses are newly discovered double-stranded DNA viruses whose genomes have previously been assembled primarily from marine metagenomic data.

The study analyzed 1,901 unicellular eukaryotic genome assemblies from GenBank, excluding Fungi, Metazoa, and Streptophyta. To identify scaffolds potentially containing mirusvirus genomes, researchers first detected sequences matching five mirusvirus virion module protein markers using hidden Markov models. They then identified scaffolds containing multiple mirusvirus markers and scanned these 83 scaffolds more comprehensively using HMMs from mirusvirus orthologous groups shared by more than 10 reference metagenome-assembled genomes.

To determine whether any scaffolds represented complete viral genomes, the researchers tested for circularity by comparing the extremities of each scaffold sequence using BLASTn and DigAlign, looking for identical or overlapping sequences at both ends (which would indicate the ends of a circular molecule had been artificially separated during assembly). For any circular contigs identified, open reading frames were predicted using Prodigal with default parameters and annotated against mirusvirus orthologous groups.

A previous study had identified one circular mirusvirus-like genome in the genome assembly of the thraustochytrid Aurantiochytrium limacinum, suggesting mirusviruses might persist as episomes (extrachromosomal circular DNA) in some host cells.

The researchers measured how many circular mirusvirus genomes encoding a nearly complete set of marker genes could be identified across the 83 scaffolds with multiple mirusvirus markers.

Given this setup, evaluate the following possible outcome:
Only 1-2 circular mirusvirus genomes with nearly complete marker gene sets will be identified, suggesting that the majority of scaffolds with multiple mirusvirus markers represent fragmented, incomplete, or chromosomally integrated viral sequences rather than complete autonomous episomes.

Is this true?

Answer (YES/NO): NO